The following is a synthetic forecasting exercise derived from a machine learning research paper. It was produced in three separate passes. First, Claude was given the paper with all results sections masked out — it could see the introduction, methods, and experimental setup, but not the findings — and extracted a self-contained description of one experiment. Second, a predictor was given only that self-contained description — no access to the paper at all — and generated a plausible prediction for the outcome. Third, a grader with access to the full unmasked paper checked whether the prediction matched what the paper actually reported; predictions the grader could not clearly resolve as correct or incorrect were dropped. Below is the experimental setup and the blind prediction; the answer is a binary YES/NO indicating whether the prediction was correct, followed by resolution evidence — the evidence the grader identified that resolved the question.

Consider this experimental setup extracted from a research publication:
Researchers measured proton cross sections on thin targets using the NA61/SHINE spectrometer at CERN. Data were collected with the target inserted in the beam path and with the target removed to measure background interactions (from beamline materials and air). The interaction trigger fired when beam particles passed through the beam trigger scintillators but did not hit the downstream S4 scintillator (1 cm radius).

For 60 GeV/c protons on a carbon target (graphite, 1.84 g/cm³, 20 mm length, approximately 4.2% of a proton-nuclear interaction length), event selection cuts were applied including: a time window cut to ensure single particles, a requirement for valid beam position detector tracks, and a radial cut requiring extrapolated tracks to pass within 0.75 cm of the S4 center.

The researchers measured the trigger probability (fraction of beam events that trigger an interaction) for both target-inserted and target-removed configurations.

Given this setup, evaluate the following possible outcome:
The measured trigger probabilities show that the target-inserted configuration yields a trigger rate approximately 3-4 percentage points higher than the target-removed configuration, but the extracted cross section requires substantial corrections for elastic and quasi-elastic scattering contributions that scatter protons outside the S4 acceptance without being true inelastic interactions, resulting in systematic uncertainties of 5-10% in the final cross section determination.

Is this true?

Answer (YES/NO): NO